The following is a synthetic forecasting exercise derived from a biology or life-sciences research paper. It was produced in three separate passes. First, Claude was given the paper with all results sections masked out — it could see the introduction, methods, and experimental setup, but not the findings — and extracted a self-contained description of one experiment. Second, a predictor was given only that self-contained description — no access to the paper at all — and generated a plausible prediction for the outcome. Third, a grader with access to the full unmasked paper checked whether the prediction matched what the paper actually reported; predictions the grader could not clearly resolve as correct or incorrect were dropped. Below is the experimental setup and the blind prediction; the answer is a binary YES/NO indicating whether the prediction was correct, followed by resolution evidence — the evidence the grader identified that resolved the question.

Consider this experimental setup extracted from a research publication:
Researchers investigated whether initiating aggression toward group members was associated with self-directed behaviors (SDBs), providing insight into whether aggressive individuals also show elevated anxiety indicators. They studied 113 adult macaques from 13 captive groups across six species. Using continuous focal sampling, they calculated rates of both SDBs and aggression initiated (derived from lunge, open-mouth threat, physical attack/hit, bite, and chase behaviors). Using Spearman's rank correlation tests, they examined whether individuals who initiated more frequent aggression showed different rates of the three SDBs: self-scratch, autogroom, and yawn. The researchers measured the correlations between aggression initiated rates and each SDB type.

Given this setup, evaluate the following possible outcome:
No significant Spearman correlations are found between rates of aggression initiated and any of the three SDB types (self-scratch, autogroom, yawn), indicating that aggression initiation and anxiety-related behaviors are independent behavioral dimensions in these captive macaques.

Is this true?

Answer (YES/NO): YES